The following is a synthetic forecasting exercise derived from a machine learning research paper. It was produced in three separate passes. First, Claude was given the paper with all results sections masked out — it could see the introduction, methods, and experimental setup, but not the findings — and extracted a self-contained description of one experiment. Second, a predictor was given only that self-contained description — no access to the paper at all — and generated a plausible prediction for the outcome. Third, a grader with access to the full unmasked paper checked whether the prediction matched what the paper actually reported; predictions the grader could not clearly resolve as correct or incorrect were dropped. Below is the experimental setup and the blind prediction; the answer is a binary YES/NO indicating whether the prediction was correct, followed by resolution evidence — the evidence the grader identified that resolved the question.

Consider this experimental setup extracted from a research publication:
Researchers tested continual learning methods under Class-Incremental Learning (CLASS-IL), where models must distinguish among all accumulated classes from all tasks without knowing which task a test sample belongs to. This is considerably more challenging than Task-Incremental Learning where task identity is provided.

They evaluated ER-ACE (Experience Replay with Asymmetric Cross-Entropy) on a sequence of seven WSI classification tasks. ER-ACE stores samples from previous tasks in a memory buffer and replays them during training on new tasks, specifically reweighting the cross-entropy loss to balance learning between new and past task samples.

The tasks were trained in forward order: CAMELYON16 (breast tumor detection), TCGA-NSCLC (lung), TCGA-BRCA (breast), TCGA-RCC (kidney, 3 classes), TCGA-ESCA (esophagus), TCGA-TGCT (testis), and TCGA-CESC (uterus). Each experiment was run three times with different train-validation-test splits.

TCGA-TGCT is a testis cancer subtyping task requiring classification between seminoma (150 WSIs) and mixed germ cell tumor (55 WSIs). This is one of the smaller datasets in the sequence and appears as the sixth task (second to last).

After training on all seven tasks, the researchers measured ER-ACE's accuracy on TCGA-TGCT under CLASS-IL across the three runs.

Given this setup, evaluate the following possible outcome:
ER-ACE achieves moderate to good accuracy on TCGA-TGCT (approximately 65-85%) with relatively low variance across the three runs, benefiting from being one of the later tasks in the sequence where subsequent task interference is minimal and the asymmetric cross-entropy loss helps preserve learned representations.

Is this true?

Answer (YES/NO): NO